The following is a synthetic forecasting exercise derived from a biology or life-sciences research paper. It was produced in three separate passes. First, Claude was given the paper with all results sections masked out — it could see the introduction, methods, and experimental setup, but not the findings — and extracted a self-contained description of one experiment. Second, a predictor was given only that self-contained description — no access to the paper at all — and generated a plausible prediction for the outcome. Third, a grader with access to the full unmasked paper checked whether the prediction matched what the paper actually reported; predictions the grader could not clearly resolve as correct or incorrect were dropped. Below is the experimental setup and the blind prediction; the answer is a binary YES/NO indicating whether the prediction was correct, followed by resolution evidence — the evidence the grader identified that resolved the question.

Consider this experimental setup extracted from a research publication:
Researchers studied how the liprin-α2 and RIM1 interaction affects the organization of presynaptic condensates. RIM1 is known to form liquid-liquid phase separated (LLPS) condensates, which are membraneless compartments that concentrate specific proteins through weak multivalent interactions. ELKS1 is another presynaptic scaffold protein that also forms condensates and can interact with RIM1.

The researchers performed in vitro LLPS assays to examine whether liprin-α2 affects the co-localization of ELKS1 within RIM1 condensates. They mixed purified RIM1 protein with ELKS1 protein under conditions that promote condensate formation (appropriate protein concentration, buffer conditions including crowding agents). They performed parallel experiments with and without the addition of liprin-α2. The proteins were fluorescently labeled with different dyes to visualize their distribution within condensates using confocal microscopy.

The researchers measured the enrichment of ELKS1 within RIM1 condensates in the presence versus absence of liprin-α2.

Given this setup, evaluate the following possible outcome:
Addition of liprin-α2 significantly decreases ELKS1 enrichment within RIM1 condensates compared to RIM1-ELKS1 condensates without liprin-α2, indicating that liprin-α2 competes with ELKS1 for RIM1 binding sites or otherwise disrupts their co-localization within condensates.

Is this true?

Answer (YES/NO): YES